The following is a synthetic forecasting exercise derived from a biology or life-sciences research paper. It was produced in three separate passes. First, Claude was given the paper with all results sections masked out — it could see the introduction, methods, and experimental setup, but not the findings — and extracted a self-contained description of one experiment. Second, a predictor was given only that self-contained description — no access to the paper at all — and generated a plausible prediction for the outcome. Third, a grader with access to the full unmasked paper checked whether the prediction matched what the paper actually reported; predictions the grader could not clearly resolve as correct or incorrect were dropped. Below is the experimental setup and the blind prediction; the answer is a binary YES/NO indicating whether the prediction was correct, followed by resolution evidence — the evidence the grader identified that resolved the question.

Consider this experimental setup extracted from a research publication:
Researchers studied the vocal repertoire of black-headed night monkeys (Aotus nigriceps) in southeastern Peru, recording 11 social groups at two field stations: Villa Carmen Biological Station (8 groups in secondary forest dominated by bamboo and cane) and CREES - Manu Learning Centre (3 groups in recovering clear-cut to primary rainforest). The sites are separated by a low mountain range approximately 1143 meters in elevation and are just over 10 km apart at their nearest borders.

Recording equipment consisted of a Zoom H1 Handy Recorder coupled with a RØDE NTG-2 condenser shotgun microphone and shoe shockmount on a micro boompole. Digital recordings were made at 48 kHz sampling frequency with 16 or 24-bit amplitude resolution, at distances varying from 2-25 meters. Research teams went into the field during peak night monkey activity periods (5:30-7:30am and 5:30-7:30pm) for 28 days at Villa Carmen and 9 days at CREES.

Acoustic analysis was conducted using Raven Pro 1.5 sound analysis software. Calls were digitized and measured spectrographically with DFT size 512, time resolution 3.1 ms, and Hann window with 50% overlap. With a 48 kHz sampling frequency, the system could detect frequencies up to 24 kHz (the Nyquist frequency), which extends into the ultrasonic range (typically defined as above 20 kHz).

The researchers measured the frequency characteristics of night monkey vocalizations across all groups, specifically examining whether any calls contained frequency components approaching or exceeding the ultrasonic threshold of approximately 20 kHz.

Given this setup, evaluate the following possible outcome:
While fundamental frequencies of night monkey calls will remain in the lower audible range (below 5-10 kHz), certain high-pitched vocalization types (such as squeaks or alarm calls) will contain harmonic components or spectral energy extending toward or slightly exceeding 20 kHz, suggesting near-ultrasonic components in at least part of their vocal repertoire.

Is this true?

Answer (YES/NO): NO